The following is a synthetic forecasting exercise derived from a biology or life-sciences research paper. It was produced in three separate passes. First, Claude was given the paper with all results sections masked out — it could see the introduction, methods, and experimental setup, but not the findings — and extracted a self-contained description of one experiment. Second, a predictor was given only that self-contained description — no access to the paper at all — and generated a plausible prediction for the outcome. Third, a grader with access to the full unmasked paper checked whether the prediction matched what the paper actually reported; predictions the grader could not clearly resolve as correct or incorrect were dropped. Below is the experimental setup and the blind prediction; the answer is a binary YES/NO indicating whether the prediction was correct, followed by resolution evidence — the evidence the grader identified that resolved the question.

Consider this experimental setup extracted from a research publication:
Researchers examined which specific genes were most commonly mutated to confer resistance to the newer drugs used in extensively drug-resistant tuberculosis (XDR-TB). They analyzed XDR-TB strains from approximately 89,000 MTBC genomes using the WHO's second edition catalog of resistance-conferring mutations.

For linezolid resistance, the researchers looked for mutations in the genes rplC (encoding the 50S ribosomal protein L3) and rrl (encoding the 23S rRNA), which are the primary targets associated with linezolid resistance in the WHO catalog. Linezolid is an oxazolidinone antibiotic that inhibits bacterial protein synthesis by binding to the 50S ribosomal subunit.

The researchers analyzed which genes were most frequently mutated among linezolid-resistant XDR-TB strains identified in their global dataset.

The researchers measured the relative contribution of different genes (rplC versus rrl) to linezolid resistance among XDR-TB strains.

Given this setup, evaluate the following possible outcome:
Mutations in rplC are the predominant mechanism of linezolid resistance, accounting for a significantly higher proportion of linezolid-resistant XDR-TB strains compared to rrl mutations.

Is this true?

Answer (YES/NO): YES